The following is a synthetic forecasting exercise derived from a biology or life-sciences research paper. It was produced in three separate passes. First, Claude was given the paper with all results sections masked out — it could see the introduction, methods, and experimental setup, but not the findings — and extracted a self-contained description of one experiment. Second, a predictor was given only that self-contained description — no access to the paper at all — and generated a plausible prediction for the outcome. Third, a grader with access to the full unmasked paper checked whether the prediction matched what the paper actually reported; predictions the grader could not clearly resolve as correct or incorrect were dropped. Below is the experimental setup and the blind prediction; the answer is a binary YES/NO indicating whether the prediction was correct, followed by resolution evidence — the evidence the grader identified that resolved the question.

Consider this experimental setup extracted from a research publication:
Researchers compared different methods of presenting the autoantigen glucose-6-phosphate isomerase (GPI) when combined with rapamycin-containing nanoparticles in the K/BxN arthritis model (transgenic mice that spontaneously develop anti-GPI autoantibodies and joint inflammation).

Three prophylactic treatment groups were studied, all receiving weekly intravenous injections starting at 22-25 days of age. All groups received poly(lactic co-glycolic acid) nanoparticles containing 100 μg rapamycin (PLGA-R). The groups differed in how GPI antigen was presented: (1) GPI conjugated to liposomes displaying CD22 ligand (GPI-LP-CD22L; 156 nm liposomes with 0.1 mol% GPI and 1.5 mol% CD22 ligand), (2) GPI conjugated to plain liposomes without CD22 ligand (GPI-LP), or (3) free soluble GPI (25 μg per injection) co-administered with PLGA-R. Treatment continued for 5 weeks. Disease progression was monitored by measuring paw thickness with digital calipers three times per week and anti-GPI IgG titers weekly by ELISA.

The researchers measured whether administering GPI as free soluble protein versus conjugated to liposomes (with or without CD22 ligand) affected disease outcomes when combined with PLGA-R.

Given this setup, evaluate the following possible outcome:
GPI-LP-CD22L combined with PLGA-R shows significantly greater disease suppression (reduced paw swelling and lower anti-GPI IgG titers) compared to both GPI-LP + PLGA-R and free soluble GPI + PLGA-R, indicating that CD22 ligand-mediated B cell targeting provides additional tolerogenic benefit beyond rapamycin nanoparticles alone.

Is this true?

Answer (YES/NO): YES